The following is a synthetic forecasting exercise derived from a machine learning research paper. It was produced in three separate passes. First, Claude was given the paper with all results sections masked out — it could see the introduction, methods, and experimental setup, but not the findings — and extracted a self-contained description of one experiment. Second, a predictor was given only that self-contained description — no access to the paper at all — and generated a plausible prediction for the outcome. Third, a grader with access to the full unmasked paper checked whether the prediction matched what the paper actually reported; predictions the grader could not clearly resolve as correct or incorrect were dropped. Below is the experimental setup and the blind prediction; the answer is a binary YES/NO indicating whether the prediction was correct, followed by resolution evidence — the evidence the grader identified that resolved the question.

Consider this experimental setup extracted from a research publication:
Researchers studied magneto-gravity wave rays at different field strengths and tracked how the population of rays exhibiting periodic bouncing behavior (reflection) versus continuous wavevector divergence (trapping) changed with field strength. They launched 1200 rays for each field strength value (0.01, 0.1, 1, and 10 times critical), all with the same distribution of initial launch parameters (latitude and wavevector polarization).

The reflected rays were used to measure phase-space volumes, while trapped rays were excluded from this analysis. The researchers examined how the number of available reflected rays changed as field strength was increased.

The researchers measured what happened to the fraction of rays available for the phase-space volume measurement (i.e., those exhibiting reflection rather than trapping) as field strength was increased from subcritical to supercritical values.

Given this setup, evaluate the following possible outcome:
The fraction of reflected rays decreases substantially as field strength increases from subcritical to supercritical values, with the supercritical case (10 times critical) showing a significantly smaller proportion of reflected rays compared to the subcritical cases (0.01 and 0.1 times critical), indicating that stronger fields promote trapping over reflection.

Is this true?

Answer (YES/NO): YES